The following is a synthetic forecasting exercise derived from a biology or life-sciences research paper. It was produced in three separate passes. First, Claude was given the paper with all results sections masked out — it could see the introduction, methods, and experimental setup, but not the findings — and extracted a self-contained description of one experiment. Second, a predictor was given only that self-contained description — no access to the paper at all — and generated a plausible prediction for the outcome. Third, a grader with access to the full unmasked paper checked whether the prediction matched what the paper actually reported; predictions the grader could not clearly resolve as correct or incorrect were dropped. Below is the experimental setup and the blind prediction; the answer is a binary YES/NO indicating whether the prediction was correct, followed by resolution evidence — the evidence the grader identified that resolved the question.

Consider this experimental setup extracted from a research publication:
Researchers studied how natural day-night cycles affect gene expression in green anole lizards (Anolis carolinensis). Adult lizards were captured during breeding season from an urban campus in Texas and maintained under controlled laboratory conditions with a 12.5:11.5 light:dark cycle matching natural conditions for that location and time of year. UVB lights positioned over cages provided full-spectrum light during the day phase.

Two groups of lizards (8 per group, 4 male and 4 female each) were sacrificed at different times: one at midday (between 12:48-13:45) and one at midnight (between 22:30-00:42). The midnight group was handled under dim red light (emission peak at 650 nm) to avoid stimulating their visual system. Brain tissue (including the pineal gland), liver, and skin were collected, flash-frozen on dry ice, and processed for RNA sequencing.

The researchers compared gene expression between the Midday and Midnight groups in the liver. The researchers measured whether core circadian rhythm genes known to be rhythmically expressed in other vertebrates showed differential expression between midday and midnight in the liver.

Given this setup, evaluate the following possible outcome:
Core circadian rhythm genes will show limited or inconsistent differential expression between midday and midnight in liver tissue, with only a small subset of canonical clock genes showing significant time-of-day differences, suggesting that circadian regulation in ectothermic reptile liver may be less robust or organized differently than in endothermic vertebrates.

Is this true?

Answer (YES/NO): NO